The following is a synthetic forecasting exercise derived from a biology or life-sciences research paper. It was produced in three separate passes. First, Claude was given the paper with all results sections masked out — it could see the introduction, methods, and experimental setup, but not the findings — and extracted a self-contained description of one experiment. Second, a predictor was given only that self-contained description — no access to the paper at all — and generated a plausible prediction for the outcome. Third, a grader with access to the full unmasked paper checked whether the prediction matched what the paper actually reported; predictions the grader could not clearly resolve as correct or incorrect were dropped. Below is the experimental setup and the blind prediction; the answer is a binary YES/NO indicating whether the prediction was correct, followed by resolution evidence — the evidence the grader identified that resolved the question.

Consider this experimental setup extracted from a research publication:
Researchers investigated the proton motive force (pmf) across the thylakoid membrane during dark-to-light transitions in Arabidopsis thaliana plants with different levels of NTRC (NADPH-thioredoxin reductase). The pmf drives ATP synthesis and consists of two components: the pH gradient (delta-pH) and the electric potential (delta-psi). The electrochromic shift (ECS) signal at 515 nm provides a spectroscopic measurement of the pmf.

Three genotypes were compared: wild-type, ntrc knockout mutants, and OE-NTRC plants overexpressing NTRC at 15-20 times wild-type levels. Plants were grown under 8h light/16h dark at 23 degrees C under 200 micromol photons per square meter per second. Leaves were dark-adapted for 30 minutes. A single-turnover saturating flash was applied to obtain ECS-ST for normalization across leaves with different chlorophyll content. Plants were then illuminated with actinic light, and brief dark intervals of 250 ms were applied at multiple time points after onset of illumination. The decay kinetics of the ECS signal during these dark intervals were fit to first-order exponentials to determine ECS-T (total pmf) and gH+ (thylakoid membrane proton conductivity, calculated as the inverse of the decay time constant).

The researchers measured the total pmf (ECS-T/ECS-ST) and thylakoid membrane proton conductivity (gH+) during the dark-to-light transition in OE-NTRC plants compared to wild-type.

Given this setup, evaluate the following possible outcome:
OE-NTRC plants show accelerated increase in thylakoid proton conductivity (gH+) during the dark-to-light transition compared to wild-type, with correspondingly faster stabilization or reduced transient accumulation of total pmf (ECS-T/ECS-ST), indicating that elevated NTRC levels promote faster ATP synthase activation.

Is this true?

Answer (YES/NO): NO